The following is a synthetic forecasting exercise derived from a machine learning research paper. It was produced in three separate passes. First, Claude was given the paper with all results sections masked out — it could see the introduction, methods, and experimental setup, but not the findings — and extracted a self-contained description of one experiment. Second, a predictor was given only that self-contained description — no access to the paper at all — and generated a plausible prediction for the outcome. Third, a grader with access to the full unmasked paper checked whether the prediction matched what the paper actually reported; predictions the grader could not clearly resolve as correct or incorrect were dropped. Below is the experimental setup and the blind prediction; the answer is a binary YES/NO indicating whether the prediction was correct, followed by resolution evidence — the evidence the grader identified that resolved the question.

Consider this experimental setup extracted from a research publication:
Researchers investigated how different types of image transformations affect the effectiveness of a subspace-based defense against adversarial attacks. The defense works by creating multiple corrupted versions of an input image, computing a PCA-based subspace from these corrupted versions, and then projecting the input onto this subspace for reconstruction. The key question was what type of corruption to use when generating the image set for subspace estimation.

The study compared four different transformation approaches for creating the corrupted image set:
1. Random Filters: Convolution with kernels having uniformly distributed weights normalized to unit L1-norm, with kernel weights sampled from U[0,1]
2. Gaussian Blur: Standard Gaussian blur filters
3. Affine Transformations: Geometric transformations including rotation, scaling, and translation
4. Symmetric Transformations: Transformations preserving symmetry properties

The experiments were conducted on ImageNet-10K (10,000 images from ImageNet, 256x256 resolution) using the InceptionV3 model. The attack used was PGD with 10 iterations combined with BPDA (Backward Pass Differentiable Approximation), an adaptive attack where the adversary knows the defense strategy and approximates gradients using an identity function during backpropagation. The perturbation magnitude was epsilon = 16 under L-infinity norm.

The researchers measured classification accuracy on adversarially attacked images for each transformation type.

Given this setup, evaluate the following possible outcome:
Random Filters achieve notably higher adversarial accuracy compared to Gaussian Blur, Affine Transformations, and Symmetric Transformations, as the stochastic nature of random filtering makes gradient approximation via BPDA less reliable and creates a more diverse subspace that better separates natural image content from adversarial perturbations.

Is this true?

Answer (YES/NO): YES